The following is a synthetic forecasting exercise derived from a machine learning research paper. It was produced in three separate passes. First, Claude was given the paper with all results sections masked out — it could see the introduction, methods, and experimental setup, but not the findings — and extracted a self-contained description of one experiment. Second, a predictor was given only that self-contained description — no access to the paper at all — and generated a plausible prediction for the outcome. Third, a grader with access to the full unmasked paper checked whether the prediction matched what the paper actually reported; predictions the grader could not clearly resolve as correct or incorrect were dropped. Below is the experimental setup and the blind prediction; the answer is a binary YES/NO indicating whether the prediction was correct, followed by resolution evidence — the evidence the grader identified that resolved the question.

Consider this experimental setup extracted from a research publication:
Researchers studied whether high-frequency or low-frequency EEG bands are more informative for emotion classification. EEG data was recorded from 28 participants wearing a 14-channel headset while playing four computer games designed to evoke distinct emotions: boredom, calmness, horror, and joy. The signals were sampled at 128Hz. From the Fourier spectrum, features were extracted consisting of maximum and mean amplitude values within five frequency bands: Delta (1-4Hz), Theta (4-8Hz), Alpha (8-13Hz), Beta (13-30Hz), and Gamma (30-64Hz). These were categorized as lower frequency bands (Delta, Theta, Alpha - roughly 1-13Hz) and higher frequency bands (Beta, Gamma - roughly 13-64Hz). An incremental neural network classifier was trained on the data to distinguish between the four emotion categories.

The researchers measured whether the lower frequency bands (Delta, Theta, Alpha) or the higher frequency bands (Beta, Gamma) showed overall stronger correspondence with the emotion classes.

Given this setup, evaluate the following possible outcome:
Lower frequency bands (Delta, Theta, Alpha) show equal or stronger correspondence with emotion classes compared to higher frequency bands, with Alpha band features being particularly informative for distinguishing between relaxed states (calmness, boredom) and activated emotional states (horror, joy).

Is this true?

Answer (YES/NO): NO